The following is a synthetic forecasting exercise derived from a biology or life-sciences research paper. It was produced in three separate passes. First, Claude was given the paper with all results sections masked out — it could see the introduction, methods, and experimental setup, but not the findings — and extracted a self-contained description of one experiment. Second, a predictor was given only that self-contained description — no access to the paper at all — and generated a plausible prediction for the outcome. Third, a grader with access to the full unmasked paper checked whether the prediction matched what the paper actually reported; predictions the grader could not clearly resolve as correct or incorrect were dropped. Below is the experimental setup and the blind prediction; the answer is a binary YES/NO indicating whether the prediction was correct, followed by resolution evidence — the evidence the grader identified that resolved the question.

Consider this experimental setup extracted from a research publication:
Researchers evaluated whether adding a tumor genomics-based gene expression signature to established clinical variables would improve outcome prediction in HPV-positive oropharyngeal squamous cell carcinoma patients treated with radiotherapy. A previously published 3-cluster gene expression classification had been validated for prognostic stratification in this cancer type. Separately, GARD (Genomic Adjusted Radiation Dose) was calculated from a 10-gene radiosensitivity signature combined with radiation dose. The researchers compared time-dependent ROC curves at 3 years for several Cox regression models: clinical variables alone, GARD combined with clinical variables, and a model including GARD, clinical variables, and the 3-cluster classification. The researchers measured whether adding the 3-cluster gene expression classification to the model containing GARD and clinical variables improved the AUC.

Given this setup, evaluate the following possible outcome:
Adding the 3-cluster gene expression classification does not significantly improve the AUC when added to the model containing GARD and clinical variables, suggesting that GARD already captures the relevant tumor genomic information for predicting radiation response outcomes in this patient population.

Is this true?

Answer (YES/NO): YES